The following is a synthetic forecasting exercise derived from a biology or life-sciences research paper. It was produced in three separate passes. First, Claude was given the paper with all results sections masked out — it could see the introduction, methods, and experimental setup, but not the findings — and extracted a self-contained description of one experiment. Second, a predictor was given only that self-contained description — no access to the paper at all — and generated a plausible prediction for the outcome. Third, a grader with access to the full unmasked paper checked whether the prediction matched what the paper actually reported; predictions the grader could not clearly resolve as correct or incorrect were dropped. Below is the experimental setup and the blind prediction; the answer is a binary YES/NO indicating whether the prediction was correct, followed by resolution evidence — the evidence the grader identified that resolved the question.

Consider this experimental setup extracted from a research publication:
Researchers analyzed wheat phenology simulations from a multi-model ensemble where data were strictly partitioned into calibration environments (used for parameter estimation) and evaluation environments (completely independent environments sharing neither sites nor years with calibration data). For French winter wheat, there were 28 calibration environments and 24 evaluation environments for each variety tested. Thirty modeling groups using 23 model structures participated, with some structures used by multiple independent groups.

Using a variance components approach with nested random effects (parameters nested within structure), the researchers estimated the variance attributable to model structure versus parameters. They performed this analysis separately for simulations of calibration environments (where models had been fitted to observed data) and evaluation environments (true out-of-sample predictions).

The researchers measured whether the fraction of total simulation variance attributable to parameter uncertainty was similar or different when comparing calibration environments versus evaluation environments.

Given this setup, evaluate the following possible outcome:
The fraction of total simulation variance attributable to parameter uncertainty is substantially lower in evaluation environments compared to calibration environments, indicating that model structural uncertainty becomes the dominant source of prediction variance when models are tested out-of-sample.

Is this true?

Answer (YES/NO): NO